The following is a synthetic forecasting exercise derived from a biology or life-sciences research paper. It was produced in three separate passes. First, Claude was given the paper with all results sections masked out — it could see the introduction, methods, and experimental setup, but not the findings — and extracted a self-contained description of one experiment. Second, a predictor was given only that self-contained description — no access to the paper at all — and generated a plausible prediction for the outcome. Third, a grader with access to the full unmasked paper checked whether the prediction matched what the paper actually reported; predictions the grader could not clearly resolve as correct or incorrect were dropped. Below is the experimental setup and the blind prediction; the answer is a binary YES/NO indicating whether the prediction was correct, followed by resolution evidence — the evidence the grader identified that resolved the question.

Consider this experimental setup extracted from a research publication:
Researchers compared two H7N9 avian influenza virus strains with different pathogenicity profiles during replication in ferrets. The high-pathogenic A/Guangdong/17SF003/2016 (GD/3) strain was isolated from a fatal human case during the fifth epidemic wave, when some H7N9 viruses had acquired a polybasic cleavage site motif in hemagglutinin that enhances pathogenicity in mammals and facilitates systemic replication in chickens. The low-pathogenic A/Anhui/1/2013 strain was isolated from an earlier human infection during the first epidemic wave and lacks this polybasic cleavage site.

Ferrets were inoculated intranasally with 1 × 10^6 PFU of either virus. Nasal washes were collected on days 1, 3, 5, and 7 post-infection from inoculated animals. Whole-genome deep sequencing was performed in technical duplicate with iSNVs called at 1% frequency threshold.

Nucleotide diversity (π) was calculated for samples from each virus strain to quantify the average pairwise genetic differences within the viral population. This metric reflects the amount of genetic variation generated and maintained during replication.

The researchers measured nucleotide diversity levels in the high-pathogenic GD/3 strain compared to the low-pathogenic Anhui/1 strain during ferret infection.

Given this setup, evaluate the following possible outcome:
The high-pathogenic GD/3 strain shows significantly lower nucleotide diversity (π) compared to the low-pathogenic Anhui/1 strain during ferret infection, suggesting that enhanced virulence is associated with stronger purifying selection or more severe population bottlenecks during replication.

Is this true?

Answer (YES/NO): NO